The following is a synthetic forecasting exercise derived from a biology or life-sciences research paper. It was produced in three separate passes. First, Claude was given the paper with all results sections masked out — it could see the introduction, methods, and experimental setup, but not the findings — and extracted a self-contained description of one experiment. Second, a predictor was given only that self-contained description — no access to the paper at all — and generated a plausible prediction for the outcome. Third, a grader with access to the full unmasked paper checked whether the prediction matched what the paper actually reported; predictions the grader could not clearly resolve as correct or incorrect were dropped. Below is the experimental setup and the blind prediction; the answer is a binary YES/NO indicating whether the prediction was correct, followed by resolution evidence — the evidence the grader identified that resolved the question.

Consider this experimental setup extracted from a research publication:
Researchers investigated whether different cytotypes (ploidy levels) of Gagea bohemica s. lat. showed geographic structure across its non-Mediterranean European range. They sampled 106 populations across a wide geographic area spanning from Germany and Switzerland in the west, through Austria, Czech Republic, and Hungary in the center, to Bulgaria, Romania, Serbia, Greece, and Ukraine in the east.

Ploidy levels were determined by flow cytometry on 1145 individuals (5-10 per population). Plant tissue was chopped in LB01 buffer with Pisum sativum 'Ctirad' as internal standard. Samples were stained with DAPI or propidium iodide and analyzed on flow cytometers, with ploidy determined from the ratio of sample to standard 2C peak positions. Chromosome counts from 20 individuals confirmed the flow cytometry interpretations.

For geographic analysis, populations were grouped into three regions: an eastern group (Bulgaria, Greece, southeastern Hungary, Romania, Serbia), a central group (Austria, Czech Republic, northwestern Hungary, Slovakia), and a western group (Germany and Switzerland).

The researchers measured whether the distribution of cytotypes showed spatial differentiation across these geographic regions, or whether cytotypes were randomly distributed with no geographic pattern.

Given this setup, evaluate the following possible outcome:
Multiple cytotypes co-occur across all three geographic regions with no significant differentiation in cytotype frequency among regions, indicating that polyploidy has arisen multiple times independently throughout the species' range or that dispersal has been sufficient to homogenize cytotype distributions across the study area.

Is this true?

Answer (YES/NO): NO